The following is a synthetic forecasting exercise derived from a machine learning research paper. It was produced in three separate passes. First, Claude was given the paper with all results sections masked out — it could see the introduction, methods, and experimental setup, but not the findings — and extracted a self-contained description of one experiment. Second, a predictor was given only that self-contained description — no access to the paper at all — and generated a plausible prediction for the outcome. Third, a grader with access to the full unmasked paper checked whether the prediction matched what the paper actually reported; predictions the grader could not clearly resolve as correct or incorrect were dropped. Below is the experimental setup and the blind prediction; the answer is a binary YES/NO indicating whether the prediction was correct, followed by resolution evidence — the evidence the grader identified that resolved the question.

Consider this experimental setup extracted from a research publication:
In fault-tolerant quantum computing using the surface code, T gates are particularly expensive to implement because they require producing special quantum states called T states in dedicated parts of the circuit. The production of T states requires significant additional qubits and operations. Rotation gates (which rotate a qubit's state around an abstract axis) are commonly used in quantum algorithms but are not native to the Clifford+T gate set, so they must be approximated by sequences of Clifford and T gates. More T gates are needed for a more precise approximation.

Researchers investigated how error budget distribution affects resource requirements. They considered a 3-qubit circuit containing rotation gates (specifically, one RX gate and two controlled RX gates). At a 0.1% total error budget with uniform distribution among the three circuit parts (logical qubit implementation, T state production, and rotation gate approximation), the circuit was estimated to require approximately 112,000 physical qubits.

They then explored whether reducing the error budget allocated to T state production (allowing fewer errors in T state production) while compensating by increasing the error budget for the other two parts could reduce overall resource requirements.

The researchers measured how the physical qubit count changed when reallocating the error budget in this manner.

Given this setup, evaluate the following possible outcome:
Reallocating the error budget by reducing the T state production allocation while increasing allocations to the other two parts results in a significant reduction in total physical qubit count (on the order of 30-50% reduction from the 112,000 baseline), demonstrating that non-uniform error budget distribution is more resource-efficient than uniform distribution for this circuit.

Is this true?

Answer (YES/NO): NO